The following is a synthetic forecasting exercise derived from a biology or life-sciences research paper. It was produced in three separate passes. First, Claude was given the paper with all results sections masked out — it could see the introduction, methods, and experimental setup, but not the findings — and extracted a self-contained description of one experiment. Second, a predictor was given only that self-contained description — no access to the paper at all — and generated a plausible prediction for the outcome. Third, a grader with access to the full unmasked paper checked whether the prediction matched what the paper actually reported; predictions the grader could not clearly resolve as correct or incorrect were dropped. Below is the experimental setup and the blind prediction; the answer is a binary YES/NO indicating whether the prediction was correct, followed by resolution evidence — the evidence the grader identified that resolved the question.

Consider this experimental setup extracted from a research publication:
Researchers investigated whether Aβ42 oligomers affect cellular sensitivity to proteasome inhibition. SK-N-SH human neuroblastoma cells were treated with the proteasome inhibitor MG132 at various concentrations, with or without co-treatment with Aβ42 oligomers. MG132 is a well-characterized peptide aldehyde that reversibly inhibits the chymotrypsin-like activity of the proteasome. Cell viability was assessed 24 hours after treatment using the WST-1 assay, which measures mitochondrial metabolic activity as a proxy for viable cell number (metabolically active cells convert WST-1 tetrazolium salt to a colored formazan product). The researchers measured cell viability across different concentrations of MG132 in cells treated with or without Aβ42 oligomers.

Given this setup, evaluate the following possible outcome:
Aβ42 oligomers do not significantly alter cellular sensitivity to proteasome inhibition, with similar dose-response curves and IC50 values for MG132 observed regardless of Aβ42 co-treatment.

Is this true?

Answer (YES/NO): NO